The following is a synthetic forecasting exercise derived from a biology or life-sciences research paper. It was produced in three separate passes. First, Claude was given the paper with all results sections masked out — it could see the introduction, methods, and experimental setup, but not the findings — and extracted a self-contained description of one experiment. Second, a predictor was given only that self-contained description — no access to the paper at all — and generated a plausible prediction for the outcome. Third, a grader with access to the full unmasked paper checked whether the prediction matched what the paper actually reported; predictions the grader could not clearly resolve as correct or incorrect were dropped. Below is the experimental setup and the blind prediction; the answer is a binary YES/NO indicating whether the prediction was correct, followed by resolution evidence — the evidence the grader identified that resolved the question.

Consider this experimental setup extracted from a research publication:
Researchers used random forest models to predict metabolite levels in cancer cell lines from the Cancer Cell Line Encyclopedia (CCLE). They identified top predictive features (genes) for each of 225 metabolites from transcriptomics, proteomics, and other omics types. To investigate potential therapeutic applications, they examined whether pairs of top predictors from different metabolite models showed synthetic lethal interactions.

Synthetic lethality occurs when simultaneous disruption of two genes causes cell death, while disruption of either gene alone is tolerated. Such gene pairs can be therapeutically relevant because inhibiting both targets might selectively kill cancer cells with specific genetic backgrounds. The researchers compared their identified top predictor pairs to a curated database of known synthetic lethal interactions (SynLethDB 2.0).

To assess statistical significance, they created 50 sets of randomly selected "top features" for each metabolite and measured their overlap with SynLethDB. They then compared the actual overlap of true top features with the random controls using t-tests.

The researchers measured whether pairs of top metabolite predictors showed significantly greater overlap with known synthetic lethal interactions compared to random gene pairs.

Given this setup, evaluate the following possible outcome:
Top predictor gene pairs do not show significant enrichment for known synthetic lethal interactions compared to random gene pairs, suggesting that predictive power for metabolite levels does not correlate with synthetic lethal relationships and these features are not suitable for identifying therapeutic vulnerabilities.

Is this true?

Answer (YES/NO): NO